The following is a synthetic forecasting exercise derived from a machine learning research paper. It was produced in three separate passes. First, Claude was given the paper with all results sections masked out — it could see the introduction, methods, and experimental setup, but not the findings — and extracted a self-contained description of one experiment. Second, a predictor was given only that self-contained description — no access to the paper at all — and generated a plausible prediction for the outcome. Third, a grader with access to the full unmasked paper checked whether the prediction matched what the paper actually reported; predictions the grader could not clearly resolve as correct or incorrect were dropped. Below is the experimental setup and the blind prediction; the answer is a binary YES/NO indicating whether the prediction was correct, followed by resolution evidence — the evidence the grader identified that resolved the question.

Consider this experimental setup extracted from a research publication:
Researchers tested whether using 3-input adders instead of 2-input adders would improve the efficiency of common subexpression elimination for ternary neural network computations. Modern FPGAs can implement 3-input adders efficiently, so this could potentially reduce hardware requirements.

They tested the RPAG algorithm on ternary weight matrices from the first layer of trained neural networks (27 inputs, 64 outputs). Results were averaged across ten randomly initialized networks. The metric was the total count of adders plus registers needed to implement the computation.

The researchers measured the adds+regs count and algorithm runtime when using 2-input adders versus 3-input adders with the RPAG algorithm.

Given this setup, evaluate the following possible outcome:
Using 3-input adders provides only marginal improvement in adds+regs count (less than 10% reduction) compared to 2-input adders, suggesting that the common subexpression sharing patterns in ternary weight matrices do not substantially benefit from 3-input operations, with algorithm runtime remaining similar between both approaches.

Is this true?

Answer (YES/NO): NO